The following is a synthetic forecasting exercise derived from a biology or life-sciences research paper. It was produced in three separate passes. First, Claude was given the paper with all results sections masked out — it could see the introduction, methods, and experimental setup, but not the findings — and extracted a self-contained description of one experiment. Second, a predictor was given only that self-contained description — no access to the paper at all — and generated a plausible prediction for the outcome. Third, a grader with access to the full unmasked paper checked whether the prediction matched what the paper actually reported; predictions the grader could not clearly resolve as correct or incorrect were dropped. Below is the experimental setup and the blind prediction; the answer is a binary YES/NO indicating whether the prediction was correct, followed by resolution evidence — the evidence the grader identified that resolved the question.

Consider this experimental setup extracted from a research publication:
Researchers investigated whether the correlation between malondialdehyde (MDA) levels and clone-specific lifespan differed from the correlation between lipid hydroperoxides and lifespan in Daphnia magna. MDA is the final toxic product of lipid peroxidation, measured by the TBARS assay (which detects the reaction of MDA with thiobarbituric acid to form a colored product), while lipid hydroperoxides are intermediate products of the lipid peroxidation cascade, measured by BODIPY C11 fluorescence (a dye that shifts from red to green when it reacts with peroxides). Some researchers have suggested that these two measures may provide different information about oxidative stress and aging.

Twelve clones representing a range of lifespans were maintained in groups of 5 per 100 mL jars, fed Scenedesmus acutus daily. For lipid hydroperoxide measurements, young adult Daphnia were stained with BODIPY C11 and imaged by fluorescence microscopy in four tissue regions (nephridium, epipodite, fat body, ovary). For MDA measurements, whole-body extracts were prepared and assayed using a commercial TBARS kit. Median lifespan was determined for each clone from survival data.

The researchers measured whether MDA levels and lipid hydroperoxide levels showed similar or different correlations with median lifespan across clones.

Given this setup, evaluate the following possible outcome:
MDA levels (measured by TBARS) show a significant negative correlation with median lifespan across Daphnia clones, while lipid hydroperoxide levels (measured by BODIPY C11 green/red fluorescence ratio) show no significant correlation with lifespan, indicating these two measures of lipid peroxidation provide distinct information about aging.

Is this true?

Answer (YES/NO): NO